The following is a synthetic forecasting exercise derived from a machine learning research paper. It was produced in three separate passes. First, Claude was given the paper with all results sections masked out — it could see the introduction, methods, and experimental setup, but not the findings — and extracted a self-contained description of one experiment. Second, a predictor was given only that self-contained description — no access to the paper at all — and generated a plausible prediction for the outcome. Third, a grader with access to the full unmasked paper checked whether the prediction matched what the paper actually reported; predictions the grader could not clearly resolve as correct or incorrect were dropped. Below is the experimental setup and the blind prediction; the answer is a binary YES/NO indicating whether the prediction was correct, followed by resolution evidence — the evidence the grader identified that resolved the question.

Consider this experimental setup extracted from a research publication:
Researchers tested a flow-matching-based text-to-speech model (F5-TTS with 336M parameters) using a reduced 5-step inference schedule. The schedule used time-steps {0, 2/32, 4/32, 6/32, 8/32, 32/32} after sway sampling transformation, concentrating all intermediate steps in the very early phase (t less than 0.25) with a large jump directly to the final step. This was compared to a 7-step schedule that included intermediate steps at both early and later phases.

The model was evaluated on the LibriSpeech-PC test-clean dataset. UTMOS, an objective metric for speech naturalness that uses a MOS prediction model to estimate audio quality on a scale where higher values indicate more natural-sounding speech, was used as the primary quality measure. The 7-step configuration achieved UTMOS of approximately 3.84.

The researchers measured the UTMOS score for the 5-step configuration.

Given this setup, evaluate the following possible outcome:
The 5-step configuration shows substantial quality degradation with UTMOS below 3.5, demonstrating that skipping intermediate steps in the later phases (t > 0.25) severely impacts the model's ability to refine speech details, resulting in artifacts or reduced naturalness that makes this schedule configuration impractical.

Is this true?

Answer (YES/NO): YES